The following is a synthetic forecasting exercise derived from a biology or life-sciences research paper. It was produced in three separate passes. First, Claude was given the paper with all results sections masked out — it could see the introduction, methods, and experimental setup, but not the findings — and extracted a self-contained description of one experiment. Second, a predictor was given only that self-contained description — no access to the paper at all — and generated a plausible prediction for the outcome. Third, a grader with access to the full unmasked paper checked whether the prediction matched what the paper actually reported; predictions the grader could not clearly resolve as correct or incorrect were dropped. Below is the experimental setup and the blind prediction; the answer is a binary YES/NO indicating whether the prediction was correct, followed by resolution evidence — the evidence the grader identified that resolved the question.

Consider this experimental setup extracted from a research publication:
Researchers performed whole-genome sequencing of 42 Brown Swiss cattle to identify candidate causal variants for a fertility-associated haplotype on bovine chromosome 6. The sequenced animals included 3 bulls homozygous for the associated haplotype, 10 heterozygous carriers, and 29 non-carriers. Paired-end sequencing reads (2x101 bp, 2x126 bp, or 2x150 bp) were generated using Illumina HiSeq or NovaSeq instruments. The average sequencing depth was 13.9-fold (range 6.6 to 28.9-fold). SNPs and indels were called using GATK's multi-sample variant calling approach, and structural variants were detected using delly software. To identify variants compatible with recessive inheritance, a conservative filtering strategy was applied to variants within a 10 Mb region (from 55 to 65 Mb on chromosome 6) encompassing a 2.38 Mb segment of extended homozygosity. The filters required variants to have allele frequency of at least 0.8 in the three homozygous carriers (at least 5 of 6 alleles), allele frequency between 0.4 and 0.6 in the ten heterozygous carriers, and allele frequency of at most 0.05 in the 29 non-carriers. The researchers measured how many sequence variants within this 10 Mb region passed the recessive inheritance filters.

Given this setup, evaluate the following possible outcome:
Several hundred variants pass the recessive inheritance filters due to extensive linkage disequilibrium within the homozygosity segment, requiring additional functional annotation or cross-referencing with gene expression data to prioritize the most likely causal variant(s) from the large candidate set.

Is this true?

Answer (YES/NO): YES